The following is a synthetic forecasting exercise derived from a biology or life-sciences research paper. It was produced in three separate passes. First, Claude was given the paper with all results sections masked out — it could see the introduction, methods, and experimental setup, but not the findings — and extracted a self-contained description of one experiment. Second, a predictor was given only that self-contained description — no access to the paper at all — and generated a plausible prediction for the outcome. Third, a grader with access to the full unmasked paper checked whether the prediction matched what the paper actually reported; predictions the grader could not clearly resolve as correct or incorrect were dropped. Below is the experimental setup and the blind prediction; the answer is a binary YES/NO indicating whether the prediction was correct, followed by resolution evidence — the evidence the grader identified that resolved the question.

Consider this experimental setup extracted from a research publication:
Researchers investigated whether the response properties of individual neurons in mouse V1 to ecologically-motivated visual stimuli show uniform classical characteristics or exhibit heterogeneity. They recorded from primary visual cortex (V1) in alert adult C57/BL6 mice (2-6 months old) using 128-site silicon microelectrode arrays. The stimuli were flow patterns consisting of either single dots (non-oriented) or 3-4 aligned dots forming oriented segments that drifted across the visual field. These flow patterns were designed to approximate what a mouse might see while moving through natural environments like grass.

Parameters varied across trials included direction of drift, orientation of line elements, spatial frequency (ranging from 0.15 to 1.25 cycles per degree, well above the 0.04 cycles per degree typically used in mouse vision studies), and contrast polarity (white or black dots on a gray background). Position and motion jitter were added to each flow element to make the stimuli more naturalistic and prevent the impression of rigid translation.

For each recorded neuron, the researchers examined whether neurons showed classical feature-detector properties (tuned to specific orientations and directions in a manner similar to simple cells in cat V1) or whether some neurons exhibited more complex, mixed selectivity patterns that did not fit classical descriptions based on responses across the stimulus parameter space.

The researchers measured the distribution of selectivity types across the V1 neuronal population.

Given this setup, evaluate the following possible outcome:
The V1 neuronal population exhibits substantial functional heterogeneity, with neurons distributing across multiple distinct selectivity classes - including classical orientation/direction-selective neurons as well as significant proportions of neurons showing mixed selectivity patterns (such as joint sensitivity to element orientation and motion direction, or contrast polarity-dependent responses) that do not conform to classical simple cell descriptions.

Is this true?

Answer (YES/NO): YES